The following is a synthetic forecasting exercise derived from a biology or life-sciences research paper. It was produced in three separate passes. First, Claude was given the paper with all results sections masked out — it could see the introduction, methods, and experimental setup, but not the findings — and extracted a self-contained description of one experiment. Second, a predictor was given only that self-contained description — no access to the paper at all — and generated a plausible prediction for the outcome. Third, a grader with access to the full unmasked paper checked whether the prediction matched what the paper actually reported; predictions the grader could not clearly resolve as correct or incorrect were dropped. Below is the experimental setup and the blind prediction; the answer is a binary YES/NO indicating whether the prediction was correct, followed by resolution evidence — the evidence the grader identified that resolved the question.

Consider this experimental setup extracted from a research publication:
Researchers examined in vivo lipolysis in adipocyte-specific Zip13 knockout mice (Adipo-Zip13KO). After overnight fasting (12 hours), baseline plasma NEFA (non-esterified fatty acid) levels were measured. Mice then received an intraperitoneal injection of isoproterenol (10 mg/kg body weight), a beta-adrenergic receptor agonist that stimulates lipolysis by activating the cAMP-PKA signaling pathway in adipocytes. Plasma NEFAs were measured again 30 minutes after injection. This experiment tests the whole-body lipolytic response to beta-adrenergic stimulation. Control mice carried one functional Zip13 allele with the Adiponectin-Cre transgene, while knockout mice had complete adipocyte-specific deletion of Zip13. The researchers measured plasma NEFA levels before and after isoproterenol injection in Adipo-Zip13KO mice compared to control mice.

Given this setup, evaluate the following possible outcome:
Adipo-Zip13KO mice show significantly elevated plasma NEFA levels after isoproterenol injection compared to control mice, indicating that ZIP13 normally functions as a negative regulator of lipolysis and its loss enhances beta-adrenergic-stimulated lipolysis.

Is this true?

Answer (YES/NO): YES